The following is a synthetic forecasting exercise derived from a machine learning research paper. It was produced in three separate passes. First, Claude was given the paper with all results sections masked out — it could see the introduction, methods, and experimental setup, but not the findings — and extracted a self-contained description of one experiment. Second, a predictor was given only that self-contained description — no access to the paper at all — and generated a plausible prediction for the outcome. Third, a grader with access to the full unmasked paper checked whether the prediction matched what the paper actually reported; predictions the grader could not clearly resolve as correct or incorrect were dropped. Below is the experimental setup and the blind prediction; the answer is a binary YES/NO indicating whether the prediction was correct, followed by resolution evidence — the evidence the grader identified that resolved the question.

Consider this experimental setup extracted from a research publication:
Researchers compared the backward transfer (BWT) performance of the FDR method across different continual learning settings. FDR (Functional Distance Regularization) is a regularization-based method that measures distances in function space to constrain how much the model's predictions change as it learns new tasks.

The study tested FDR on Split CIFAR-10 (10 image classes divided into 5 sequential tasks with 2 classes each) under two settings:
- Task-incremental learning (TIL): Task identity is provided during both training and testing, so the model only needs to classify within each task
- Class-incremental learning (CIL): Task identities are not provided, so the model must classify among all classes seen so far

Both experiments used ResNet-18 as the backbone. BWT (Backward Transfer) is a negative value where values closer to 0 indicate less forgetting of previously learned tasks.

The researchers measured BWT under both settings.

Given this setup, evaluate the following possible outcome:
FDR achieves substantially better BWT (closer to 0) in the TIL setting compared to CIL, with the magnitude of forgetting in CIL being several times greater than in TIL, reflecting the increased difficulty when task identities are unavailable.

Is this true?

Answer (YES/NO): YES